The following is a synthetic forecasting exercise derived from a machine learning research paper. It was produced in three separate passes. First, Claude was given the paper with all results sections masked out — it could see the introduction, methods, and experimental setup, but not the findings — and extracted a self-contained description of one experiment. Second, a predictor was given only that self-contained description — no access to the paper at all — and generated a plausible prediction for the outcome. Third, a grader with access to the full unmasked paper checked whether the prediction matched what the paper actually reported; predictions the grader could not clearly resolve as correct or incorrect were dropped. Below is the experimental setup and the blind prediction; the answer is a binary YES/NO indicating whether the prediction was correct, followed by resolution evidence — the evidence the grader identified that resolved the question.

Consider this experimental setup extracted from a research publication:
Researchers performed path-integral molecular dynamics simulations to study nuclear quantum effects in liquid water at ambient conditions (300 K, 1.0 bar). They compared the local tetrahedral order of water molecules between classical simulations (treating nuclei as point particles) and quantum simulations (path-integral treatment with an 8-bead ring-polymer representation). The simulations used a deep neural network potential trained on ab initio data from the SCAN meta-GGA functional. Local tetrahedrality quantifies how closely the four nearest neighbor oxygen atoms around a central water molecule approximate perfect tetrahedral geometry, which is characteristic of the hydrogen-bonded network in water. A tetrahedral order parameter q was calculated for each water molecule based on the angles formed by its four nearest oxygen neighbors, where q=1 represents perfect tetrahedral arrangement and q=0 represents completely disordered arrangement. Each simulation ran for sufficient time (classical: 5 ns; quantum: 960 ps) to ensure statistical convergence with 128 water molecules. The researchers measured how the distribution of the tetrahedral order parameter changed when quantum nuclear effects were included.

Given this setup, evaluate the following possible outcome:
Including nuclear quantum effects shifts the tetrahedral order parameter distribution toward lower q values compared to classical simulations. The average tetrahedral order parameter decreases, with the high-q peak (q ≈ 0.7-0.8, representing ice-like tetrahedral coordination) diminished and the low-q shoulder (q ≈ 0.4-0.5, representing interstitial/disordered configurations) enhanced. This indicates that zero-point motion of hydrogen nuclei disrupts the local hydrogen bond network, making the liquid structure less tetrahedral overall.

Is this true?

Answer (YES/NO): YES